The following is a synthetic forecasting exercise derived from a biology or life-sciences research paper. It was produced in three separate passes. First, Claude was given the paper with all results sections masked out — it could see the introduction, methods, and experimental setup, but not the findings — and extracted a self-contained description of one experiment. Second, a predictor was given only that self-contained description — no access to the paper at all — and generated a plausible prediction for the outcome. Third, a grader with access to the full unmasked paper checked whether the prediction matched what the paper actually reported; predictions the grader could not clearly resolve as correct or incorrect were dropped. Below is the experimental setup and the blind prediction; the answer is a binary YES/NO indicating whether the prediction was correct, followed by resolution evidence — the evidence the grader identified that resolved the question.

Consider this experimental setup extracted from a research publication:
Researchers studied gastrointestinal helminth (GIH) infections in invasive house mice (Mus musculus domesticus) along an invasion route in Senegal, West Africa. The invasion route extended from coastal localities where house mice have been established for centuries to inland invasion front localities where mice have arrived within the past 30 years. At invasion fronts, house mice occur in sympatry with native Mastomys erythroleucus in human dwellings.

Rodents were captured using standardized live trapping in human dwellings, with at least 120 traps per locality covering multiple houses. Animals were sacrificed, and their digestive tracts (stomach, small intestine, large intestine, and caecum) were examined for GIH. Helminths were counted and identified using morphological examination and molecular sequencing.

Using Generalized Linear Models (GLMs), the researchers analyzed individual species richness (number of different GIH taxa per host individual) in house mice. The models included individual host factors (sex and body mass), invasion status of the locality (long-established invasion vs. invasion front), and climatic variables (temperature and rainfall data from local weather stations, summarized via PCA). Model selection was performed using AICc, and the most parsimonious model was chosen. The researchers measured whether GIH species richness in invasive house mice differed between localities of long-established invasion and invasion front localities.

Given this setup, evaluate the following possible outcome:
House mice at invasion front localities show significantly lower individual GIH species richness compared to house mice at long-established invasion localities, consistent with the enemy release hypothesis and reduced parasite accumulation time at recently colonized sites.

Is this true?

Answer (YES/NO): YES